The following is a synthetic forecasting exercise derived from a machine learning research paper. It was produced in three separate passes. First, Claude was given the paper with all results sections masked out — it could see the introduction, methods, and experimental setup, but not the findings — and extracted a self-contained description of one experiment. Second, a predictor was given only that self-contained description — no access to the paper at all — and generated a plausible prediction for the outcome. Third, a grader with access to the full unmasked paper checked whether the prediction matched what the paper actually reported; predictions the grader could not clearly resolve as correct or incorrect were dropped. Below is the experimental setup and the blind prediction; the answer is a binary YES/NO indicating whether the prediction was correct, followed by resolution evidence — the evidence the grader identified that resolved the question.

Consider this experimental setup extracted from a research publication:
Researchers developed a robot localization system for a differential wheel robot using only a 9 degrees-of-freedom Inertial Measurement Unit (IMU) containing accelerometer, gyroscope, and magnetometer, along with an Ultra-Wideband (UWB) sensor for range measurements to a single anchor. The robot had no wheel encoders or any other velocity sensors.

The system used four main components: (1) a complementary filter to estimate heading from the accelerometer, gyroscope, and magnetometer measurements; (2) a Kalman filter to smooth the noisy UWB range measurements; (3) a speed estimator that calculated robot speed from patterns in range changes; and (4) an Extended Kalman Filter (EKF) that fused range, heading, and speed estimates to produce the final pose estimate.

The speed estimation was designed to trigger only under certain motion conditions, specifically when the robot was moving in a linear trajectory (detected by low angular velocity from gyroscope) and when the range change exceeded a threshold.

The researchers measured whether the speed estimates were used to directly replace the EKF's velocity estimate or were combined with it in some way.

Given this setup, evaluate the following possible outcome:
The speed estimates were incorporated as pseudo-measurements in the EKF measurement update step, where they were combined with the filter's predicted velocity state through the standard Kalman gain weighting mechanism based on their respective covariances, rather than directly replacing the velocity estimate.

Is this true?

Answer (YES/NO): NO